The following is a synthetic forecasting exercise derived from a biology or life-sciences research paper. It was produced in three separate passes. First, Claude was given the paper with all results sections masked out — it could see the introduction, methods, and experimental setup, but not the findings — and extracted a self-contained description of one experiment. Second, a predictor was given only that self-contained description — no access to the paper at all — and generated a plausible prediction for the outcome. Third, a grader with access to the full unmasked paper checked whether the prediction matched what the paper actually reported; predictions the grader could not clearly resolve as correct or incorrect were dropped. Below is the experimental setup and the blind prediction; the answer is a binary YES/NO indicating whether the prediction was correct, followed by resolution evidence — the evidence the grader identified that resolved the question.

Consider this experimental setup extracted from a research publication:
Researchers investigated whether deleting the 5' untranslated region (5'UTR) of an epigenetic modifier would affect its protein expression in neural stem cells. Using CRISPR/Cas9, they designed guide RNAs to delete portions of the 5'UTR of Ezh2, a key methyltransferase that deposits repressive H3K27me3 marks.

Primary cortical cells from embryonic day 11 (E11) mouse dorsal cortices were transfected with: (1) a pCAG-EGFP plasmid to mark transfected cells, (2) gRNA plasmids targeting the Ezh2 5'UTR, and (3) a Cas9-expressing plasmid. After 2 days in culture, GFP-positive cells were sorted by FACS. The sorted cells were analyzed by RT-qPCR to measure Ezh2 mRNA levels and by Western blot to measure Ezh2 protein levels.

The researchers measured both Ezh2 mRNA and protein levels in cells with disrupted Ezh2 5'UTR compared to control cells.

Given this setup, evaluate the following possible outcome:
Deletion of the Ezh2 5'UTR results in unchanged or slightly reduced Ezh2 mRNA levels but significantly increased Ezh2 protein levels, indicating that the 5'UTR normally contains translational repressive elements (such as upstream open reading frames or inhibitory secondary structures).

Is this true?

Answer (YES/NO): NO